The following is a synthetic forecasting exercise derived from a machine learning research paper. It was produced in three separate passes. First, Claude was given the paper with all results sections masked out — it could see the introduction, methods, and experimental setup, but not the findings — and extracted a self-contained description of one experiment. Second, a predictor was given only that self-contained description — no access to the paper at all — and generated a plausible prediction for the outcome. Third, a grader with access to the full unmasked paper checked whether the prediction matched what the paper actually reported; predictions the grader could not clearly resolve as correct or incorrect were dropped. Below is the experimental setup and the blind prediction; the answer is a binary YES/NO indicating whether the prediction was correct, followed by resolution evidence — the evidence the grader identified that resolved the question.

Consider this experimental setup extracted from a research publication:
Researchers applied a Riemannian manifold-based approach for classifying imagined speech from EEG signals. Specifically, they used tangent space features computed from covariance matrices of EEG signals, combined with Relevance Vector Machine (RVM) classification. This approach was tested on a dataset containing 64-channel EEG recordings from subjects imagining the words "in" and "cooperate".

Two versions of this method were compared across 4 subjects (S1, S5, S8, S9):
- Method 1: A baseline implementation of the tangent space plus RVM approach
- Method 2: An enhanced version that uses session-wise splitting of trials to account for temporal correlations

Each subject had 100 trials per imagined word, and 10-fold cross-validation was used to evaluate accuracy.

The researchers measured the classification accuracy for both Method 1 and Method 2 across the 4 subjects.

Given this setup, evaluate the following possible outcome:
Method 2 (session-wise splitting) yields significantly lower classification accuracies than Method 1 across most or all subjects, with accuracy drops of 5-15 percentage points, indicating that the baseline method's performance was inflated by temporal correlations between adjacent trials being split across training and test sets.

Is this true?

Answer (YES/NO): NO